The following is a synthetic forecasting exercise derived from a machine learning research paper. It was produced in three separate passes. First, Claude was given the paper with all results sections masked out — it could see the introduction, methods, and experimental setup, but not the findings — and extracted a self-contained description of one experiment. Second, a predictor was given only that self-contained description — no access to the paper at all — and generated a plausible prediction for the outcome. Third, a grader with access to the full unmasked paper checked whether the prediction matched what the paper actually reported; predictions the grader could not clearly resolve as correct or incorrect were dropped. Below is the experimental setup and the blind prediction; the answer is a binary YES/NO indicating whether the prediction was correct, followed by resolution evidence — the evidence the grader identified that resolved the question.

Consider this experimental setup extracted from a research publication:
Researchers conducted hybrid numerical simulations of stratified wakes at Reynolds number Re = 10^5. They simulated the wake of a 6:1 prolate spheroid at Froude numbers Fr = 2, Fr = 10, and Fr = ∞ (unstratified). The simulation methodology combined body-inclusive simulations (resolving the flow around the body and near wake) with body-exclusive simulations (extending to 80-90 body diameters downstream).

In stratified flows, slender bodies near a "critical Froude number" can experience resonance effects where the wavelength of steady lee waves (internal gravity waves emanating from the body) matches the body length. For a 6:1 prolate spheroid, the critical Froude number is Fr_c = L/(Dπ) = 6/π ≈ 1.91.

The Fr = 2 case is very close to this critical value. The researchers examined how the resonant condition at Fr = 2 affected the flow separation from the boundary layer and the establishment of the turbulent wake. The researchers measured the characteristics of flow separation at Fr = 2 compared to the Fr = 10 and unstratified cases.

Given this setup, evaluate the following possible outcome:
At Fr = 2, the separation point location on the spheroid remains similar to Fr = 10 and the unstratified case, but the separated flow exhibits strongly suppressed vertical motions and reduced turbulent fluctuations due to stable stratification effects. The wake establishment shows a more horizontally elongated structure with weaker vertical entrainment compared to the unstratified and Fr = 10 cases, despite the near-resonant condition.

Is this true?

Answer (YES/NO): NO